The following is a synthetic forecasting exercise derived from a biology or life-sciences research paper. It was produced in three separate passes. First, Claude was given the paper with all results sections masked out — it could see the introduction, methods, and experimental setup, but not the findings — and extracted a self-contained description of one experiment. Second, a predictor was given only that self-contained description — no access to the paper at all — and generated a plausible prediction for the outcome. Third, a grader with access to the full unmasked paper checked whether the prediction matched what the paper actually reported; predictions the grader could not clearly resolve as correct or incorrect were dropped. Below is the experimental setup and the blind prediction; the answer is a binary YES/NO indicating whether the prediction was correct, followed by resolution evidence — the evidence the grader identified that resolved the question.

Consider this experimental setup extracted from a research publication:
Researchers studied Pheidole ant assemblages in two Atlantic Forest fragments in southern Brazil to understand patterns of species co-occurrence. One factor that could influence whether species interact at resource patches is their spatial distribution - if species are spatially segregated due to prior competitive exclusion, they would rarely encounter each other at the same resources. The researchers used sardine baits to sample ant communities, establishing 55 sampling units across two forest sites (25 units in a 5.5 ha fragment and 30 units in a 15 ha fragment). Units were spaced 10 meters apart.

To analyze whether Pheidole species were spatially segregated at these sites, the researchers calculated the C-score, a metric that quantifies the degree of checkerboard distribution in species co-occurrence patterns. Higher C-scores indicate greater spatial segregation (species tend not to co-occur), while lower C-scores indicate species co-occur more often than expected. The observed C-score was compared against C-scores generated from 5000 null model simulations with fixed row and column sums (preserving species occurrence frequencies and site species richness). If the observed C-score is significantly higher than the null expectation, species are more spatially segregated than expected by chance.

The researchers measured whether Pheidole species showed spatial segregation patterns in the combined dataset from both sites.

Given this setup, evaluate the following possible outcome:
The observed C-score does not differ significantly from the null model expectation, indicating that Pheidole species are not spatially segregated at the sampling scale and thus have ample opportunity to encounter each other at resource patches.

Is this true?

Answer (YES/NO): YES